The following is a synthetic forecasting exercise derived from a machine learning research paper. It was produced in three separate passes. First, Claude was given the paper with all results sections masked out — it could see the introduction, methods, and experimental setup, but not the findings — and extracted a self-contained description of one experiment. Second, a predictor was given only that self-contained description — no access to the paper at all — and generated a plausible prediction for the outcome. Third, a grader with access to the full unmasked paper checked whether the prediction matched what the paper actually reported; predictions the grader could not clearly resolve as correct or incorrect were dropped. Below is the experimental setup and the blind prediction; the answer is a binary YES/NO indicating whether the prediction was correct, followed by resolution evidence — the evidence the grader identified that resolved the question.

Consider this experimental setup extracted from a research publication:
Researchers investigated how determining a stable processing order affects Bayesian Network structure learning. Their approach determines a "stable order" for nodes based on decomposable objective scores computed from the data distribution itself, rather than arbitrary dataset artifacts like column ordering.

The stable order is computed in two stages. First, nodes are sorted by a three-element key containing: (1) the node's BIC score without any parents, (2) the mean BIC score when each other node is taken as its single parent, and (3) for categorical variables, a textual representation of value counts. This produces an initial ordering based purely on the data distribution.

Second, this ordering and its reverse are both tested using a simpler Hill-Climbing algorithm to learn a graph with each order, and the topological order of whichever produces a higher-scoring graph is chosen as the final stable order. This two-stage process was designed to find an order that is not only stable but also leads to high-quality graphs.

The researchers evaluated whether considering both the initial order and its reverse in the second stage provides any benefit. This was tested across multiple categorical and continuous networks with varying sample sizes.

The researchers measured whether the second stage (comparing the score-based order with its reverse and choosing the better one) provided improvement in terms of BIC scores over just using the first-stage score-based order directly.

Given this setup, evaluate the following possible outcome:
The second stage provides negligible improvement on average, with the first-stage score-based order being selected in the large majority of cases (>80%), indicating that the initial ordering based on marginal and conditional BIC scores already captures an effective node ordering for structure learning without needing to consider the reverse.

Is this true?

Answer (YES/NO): NO